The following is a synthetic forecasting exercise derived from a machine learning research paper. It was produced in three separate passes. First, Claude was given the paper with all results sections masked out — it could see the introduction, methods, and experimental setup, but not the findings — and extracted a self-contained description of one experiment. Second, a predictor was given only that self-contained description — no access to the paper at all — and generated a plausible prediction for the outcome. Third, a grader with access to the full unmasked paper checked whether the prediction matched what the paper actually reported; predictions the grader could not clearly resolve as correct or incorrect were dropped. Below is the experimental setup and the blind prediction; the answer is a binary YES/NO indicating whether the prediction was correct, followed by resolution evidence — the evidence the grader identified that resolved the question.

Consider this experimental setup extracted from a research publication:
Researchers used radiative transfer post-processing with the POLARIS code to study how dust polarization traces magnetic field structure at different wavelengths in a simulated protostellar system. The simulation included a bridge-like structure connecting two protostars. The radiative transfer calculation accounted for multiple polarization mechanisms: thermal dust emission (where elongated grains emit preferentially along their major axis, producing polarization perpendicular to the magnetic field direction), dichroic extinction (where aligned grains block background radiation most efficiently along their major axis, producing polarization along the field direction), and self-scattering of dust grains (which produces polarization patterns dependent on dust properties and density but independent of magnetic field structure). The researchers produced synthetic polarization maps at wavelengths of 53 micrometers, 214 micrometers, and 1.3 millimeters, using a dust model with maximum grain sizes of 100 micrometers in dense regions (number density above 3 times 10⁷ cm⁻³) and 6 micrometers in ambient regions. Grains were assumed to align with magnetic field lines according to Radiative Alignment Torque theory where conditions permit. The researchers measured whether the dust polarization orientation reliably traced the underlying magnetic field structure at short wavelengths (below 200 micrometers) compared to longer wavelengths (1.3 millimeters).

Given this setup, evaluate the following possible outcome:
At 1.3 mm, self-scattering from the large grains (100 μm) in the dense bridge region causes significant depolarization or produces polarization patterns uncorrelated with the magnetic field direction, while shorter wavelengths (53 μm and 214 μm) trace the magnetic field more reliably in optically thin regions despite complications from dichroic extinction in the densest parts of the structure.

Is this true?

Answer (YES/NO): NO